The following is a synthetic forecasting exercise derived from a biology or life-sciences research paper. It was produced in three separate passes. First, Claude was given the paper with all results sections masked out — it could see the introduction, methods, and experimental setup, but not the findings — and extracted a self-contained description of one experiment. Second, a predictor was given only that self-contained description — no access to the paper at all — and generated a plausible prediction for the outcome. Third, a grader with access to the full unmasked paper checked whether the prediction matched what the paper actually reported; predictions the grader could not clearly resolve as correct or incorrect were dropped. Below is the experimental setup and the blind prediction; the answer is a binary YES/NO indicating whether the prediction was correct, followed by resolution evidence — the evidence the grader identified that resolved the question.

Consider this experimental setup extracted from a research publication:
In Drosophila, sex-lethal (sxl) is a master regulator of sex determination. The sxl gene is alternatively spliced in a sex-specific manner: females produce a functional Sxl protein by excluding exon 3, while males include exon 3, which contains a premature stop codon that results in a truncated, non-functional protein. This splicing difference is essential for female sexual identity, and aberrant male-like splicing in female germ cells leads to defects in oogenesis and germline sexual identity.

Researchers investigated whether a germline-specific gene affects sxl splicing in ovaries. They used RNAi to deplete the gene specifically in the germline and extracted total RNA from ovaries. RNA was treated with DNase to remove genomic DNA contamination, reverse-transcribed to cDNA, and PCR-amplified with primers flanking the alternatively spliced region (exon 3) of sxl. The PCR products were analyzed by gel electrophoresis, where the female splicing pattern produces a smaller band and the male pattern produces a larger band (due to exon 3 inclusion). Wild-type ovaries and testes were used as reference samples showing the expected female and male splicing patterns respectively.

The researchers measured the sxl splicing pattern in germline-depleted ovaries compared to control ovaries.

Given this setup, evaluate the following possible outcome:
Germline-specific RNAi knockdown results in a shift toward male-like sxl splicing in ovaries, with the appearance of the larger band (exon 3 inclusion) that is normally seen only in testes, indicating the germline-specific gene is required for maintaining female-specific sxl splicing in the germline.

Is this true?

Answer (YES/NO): YES